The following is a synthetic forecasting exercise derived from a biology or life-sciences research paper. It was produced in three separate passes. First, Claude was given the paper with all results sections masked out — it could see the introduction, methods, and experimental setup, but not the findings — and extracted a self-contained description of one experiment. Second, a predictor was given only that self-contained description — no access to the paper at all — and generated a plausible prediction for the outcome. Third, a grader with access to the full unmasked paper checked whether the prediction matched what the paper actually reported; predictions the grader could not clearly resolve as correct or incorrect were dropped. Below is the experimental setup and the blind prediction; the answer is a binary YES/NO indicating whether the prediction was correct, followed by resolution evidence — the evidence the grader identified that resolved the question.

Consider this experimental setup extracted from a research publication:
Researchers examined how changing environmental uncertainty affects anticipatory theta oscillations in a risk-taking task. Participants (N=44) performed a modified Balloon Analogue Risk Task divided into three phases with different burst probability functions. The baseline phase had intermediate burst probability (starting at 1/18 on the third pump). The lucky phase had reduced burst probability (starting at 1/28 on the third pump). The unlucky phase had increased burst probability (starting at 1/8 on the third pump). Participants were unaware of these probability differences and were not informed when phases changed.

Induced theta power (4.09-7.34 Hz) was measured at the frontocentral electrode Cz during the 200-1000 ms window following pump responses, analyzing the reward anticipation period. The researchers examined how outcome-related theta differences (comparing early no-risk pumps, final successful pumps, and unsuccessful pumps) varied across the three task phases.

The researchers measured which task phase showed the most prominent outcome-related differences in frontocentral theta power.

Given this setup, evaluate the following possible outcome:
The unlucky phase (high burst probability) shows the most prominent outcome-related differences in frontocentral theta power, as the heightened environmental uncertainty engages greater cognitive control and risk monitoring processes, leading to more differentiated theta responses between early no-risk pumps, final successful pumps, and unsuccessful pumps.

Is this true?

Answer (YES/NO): NO